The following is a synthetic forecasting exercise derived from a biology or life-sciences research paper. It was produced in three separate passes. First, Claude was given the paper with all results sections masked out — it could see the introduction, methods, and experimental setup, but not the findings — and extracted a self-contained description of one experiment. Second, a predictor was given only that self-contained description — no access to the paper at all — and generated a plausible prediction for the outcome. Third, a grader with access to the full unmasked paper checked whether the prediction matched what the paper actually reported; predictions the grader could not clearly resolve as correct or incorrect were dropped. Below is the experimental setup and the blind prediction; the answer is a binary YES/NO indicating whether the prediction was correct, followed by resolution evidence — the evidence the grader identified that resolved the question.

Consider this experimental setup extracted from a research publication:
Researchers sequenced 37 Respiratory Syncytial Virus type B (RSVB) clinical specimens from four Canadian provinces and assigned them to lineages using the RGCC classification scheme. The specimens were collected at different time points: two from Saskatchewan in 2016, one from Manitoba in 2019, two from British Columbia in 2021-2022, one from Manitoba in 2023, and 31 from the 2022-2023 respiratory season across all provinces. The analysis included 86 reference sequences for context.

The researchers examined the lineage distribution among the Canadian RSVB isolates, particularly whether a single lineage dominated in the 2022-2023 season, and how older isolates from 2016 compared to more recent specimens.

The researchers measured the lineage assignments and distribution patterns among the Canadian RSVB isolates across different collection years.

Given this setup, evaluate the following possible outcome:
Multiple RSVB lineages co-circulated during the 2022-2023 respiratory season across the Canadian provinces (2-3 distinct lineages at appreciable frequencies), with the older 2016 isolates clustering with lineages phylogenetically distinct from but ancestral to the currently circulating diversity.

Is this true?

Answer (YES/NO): NO